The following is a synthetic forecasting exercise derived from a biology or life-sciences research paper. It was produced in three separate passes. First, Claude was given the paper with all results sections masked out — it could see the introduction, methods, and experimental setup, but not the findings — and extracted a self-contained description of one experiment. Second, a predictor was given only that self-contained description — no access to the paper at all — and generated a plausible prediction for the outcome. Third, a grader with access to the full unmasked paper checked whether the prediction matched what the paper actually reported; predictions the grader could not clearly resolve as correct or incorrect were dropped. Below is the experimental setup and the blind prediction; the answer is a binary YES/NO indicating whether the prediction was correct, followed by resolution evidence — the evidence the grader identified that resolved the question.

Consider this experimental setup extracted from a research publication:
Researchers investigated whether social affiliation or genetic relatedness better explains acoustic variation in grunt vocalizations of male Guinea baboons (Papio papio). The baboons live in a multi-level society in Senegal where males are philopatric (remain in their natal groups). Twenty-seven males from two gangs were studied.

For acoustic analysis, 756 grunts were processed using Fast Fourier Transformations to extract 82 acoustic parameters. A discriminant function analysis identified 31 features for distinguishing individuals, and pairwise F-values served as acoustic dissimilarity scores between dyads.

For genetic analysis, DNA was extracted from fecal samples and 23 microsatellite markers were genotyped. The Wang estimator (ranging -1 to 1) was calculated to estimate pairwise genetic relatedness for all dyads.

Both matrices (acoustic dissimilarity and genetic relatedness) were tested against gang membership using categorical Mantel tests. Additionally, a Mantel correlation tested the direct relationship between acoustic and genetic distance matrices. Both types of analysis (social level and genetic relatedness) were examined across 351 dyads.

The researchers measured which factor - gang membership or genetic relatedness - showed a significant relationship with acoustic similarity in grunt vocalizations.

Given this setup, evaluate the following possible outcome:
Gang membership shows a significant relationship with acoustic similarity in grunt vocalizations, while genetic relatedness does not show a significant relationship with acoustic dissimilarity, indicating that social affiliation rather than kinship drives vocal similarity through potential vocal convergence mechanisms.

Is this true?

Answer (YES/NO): YES